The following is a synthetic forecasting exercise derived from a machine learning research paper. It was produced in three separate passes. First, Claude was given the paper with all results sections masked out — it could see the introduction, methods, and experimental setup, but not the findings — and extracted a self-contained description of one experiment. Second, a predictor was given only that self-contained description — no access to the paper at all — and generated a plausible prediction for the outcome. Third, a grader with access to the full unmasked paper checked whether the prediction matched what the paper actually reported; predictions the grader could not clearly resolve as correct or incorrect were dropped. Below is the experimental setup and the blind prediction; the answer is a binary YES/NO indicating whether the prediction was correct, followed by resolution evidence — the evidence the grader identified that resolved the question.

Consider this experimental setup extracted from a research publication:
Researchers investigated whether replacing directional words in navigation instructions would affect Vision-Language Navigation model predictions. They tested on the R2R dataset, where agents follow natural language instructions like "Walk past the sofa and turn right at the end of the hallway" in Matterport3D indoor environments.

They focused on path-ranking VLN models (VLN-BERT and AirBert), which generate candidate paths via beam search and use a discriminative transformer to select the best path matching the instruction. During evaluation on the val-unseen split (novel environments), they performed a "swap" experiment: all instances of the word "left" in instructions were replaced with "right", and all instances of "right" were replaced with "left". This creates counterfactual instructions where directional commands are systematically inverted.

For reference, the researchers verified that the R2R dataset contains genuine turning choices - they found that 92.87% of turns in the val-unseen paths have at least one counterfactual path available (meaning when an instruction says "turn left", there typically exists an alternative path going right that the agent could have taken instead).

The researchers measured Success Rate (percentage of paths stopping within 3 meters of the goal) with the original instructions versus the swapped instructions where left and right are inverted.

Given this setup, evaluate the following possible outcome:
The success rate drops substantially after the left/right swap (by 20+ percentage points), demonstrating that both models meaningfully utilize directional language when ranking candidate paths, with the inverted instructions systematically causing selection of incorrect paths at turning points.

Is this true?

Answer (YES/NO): NO